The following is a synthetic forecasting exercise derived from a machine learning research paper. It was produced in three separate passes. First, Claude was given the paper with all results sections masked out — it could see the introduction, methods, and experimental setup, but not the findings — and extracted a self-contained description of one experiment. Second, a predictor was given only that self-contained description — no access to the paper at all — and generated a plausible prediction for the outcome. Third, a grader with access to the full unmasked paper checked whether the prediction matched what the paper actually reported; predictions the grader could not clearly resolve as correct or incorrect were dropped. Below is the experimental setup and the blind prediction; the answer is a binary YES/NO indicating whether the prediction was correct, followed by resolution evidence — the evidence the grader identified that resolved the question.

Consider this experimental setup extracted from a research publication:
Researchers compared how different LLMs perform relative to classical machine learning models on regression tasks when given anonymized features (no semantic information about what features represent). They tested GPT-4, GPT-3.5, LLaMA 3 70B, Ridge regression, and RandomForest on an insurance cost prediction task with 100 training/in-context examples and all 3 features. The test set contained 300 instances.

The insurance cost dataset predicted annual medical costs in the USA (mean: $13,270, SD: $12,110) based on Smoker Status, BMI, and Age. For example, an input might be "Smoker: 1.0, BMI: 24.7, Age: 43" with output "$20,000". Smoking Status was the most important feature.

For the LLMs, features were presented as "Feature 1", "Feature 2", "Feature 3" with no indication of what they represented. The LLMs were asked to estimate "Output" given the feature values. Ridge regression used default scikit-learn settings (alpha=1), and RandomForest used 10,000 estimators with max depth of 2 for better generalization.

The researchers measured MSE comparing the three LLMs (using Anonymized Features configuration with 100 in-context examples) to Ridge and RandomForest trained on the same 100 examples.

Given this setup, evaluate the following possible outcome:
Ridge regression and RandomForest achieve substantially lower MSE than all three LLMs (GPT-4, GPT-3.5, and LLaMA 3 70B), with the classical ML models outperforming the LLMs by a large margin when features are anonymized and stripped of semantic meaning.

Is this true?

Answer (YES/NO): NO